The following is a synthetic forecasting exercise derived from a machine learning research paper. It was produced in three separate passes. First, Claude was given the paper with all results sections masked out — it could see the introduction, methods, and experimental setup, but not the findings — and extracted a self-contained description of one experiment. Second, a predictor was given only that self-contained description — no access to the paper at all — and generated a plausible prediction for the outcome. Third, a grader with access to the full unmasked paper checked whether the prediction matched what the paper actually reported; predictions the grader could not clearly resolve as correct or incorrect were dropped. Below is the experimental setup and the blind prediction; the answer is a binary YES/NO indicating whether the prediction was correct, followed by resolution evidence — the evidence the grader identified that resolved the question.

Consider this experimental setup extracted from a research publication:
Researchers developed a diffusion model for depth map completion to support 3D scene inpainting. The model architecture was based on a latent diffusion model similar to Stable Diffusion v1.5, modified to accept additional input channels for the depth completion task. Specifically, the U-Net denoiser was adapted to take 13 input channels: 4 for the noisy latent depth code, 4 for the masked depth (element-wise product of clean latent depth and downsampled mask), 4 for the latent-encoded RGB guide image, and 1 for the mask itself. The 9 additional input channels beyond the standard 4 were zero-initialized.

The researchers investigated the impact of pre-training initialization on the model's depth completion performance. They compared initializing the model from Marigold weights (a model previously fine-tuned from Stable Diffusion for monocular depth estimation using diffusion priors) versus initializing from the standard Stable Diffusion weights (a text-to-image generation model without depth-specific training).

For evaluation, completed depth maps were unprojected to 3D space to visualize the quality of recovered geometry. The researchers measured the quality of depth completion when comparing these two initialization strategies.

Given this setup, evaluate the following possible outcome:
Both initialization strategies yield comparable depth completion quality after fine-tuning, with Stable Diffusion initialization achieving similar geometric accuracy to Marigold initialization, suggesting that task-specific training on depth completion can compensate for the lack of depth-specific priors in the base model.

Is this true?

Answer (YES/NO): NO